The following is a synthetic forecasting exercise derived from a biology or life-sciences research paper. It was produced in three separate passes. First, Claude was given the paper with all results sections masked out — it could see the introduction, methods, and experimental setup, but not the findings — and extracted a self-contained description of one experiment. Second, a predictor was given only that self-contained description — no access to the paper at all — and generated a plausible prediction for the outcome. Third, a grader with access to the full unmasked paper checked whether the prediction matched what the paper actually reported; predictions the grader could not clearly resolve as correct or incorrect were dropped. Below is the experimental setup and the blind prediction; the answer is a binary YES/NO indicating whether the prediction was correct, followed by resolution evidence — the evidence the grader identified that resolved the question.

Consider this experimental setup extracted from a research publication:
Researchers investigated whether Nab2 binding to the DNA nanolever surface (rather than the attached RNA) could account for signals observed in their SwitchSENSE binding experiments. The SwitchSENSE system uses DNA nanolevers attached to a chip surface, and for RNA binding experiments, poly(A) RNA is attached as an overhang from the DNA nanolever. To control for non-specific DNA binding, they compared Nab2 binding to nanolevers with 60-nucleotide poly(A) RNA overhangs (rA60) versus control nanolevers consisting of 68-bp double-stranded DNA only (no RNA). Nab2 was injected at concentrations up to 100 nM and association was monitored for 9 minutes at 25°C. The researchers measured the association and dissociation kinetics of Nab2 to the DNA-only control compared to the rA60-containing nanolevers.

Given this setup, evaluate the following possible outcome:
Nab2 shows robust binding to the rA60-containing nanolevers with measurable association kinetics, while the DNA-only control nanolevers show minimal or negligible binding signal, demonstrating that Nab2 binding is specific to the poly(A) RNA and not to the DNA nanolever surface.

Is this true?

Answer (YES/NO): NO